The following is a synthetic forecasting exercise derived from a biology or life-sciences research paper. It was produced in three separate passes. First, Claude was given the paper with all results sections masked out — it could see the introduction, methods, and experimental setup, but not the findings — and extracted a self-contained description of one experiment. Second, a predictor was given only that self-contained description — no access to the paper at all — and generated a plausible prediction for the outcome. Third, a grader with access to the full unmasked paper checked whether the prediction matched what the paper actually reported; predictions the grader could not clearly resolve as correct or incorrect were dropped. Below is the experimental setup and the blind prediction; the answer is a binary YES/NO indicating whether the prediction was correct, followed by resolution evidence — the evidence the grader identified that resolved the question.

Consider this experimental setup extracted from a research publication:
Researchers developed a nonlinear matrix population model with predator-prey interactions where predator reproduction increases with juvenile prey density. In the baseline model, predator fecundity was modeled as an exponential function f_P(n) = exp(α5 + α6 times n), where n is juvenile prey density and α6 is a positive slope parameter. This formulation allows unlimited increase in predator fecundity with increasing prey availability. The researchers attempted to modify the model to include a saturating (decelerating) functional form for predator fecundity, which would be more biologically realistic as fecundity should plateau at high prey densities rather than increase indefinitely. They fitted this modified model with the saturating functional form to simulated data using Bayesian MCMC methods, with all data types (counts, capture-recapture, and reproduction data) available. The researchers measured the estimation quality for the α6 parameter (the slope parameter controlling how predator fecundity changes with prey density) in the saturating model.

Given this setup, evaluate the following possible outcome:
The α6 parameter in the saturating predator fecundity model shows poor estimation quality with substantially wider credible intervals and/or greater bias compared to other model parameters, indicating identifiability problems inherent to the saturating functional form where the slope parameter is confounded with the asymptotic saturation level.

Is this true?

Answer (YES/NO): YES